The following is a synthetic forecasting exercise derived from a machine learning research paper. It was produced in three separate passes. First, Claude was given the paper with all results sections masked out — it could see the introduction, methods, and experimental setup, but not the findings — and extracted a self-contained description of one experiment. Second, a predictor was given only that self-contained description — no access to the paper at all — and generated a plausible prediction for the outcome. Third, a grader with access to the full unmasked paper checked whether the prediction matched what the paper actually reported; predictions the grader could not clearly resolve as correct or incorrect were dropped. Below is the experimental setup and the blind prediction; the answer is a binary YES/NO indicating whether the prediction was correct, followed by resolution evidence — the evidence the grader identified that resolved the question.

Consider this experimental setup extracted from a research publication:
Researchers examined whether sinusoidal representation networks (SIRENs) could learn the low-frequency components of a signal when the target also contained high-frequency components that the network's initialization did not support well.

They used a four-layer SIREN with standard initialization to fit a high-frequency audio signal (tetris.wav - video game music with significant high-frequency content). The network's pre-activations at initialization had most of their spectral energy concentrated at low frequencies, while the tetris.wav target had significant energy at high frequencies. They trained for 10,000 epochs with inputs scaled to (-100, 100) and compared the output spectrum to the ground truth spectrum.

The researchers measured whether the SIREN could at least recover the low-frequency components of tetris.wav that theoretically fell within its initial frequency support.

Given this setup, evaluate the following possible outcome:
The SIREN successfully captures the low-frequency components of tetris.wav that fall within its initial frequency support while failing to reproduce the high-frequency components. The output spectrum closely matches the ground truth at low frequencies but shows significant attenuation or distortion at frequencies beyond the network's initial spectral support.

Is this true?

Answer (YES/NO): NO